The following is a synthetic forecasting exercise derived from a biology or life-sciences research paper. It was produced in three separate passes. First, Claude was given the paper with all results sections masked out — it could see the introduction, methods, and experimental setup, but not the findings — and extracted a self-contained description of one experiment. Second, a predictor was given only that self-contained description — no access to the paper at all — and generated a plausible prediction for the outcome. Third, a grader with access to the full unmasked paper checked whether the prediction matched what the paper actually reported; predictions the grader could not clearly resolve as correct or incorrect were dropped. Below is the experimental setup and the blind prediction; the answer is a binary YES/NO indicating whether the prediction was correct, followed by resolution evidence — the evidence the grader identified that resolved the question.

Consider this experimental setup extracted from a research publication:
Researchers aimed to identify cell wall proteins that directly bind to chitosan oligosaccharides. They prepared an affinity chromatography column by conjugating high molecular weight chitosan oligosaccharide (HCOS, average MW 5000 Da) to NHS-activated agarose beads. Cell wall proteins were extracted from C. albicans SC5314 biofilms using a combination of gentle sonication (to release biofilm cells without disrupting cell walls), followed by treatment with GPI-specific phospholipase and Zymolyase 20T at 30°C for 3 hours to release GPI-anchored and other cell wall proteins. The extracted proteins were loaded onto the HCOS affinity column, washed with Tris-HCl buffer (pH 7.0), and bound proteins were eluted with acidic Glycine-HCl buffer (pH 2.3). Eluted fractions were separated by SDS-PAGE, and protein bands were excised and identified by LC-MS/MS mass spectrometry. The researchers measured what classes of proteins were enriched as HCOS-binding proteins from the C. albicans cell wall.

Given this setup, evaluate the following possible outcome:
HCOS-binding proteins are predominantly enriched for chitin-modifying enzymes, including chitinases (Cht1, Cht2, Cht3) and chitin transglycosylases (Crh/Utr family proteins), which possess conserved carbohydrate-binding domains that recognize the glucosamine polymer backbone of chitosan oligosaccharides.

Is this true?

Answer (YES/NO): NO